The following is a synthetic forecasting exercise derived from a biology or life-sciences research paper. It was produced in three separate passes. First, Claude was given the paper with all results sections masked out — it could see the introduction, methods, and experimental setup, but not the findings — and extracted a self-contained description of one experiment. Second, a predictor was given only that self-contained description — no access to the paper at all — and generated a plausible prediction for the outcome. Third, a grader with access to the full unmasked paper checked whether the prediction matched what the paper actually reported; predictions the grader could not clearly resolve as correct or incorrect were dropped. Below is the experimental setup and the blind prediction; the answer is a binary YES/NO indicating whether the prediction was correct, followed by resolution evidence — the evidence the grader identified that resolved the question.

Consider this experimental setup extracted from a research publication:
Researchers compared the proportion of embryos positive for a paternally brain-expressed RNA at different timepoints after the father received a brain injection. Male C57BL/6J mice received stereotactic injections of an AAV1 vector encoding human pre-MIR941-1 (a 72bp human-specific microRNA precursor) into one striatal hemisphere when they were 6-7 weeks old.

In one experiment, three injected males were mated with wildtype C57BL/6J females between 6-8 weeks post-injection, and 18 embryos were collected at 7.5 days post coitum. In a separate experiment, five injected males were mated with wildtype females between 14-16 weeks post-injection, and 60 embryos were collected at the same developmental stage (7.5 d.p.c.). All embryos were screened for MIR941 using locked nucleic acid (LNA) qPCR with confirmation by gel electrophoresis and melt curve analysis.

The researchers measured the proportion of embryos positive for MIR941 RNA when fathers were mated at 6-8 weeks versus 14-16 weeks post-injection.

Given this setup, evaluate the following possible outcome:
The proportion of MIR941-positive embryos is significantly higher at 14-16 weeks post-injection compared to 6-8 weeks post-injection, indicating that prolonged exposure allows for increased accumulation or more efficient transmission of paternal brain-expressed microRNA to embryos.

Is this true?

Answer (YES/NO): NO